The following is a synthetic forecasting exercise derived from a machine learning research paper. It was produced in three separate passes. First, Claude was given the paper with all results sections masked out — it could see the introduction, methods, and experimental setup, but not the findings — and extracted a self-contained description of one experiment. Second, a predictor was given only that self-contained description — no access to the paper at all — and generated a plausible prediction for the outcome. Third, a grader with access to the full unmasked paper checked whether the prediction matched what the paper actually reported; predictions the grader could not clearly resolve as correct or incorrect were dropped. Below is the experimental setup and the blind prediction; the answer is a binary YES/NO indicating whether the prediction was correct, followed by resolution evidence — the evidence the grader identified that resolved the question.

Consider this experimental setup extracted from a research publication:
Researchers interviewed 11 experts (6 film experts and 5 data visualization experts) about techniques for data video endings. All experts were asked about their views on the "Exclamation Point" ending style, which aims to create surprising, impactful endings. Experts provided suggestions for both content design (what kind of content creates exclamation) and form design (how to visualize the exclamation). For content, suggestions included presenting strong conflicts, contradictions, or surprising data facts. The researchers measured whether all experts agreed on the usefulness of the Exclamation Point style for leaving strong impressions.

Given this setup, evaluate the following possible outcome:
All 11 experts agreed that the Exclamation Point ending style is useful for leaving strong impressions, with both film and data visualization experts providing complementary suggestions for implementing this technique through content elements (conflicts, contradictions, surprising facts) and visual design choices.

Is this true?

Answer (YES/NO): YES